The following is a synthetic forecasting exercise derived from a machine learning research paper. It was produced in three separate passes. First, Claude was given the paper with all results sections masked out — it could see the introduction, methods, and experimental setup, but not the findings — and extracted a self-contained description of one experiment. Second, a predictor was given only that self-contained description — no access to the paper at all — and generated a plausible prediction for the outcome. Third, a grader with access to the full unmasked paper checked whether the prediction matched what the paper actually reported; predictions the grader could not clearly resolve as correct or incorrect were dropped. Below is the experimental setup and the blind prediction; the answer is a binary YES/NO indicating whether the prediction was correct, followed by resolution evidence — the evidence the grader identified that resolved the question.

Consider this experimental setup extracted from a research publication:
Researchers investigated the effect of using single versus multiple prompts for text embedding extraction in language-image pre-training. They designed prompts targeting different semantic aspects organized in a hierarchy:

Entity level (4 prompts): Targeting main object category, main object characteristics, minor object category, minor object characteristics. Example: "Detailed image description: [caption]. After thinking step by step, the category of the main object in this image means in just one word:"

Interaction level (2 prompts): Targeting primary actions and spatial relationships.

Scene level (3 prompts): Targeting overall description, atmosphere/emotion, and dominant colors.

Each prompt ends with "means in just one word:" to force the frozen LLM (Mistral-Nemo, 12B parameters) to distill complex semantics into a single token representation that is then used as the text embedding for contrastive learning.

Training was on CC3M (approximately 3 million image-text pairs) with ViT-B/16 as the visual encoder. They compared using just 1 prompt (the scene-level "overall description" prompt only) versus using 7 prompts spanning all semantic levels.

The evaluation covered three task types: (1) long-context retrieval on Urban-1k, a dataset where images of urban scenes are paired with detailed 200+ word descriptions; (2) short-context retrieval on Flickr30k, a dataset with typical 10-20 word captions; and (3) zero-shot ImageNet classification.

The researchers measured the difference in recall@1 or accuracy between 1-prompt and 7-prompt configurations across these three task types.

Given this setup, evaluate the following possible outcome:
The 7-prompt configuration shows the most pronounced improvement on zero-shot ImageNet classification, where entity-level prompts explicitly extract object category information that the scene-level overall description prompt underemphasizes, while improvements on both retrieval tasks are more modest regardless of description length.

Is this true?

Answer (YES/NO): NO